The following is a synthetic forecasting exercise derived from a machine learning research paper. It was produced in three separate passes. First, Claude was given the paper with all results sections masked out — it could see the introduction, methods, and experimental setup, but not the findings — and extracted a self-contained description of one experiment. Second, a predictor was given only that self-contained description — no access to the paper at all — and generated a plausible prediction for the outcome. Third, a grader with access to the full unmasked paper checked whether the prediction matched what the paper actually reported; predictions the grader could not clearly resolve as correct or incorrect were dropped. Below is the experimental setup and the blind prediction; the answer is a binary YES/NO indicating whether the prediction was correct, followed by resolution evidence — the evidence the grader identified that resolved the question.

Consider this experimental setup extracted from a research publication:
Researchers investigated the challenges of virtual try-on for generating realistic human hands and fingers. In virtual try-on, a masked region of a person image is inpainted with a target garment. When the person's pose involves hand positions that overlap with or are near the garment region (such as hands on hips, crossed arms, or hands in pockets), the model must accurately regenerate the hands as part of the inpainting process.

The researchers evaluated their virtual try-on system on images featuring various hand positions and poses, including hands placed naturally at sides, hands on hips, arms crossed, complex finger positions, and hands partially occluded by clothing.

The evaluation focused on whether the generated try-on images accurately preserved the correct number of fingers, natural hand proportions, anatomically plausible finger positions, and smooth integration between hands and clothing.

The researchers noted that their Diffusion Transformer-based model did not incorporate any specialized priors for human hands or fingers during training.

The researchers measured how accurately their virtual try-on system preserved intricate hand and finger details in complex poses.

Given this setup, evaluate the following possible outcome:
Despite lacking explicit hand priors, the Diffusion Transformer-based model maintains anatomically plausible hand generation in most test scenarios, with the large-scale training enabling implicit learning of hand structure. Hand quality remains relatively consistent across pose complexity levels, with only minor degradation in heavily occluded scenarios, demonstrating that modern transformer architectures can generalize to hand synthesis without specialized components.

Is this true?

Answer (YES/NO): NO